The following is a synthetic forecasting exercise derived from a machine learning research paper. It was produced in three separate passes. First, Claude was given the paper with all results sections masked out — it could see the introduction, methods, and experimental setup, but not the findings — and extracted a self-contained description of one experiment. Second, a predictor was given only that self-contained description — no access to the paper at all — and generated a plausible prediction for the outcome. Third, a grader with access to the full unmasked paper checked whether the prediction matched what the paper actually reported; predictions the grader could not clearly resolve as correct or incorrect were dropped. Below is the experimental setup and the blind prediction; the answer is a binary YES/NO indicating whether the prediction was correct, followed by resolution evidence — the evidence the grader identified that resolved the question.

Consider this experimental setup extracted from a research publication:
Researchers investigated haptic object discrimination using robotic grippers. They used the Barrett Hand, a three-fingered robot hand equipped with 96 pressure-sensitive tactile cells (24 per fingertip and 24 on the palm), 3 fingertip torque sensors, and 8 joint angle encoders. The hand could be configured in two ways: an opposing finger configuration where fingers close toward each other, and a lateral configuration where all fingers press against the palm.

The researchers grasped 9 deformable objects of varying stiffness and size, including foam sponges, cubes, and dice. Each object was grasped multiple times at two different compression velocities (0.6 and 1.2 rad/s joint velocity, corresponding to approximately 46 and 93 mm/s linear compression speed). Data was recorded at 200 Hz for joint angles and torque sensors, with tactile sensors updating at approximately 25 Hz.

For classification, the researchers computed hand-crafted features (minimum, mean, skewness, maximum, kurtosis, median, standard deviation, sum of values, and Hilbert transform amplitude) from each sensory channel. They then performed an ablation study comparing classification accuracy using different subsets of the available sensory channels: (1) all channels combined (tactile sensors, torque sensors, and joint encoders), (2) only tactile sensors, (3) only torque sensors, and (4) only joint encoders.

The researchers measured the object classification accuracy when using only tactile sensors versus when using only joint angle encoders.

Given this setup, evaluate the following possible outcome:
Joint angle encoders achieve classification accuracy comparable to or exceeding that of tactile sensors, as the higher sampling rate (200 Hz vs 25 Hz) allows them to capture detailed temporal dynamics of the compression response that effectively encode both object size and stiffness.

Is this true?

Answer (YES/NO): NO